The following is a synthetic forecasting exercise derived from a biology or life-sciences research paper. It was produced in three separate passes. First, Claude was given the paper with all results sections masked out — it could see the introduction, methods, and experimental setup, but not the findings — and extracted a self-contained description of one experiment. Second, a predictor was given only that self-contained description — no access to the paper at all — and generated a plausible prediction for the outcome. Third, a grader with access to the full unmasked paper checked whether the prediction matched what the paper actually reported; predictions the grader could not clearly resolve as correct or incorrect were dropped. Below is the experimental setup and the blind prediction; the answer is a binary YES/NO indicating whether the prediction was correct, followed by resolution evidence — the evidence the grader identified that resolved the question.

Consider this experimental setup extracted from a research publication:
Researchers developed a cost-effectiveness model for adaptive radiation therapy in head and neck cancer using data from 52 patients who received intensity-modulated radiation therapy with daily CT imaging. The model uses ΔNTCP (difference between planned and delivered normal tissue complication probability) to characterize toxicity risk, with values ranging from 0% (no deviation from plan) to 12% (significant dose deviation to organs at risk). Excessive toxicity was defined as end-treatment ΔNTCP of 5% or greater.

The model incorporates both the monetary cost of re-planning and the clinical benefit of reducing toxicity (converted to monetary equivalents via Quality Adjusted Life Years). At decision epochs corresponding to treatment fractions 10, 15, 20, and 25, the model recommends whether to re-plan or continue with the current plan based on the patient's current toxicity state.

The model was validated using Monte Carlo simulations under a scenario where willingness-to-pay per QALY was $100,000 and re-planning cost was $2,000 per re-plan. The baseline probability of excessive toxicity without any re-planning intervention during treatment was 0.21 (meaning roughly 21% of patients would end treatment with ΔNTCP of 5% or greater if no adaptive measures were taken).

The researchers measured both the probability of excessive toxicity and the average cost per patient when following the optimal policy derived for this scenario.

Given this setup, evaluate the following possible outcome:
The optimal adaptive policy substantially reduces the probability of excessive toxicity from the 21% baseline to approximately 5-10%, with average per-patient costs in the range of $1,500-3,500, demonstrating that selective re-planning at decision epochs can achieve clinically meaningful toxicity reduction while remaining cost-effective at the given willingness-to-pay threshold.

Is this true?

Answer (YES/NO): NO